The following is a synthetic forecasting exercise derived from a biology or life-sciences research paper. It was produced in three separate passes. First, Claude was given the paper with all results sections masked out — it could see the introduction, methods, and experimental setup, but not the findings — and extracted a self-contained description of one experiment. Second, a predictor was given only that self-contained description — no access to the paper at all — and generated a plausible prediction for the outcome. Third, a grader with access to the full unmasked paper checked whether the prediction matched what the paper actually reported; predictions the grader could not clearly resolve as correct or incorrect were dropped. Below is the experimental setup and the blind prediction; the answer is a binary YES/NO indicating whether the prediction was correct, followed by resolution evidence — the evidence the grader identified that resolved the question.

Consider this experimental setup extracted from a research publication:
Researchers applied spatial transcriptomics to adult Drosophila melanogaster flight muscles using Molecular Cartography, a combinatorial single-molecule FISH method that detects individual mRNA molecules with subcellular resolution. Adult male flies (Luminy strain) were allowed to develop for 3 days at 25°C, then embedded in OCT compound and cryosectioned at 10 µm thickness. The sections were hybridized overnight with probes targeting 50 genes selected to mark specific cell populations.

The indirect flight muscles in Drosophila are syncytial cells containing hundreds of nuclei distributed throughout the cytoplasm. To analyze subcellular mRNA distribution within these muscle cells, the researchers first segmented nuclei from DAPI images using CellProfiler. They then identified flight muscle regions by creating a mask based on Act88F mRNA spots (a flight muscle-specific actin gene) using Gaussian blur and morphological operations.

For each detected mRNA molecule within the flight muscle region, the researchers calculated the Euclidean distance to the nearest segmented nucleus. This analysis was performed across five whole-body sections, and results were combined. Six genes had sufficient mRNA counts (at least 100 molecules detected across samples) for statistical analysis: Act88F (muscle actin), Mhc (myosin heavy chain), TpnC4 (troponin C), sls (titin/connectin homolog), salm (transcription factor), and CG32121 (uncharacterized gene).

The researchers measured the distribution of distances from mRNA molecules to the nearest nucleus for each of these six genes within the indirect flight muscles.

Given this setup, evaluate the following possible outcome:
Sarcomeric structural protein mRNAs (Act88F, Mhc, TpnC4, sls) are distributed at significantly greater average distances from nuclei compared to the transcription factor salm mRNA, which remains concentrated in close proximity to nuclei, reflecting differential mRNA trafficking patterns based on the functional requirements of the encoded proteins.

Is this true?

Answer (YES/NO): NO